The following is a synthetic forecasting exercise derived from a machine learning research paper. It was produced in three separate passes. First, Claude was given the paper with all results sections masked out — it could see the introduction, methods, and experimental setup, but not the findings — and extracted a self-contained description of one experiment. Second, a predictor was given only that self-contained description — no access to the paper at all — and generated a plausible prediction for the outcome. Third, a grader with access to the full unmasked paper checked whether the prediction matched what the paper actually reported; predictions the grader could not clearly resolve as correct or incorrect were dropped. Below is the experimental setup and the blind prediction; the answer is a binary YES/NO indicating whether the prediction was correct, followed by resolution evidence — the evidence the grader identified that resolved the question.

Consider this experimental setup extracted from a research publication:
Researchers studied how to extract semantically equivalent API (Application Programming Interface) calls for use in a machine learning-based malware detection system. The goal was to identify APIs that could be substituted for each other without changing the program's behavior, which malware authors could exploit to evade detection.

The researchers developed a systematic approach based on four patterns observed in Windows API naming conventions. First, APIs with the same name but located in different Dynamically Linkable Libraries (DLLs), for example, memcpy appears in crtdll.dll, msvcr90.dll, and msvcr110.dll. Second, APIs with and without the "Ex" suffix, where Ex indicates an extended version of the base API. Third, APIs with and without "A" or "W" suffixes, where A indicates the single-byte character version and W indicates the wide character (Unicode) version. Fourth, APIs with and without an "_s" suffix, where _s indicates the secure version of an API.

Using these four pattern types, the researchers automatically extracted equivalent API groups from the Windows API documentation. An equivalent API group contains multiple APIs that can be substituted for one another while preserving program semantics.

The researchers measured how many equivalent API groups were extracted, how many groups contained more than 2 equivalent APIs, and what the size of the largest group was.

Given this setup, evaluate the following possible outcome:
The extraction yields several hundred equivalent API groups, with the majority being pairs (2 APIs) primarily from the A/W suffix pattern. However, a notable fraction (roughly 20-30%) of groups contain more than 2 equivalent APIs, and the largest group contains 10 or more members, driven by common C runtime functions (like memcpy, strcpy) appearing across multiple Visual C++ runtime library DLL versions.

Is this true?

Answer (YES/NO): NO